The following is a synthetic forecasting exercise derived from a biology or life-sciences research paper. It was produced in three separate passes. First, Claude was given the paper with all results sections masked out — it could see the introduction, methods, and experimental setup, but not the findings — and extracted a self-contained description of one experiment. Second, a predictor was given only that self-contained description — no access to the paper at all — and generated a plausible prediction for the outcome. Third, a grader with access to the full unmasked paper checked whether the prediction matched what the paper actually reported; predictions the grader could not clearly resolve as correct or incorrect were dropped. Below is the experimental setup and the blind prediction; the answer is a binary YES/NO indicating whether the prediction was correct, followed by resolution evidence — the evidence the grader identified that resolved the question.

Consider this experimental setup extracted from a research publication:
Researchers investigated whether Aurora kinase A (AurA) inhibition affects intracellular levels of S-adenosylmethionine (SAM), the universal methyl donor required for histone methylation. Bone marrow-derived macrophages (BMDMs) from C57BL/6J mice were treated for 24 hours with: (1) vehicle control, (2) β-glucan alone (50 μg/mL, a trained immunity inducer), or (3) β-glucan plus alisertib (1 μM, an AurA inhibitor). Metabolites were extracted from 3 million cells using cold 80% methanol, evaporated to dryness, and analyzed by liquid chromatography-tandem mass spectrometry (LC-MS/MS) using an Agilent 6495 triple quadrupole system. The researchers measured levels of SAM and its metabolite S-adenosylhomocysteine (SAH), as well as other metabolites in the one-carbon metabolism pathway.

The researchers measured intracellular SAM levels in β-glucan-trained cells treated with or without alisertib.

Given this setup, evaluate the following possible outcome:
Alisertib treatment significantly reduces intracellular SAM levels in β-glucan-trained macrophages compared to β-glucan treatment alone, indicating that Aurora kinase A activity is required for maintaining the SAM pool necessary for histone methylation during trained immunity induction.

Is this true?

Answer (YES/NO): YES